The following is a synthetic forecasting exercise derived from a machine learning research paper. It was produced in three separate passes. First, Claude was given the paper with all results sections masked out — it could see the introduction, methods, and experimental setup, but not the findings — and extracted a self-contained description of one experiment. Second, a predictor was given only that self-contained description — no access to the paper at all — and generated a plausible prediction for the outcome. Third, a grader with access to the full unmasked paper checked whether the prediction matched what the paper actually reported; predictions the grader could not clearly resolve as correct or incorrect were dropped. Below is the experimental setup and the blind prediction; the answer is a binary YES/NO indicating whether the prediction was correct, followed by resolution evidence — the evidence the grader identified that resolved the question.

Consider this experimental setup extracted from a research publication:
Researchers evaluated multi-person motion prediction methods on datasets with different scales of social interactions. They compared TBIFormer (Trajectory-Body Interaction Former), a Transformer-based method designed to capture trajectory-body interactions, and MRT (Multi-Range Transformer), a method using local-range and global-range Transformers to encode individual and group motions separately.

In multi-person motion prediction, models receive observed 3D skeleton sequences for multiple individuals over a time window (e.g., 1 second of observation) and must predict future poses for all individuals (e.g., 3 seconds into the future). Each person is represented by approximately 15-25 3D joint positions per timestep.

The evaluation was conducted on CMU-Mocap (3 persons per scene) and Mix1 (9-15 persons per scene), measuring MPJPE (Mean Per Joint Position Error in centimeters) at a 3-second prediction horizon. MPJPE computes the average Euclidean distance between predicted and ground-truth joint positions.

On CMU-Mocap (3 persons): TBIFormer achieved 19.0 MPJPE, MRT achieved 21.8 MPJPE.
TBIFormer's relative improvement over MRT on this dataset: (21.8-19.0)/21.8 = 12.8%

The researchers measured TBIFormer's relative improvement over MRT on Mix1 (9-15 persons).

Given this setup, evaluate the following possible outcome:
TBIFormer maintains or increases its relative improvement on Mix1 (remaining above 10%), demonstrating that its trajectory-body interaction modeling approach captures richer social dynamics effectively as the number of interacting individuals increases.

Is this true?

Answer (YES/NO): YES